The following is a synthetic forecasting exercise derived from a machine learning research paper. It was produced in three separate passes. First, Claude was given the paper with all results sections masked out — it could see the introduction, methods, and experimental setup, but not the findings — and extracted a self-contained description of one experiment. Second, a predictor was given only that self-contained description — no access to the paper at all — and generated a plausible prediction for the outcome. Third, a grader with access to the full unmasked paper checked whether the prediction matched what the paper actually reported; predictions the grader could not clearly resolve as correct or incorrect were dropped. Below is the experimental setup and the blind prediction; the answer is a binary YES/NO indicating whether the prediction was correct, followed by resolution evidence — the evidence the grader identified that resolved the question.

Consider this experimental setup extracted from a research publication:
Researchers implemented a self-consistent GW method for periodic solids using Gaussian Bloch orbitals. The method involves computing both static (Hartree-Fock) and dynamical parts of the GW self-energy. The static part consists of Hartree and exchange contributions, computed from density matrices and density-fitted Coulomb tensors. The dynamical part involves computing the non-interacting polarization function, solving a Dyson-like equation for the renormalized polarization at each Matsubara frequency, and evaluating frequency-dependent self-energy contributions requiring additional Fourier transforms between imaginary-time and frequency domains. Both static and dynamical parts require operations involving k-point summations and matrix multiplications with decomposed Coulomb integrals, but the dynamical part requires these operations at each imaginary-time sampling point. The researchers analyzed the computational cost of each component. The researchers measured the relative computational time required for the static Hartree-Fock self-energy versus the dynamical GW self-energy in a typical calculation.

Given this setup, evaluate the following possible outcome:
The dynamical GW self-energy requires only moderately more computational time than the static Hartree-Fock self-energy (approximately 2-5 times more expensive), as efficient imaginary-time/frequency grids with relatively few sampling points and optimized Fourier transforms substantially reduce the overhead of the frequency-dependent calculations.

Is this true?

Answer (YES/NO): NO